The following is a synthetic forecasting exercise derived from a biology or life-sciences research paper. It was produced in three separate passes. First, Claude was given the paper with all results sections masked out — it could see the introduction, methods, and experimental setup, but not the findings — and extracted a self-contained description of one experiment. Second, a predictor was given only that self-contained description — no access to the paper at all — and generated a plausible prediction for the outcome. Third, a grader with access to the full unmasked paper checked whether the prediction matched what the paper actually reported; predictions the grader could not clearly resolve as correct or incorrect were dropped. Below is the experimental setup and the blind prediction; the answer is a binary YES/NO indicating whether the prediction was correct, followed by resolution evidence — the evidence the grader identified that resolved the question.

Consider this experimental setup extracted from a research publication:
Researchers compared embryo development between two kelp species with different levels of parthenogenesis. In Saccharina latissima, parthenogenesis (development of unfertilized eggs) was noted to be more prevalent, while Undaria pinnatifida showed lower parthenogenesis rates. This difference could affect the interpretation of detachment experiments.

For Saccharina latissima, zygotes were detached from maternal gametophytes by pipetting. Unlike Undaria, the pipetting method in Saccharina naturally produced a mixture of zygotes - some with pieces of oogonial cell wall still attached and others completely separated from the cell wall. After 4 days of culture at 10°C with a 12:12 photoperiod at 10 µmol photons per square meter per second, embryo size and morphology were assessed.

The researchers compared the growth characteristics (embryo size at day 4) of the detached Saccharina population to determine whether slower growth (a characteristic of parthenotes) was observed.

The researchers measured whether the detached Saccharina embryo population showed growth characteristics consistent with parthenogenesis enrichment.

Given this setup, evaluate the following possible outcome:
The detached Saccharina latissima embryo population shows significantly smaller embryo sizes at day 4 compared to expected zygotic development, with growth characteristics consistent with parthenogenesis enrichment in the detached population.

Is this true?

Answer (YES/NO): YES